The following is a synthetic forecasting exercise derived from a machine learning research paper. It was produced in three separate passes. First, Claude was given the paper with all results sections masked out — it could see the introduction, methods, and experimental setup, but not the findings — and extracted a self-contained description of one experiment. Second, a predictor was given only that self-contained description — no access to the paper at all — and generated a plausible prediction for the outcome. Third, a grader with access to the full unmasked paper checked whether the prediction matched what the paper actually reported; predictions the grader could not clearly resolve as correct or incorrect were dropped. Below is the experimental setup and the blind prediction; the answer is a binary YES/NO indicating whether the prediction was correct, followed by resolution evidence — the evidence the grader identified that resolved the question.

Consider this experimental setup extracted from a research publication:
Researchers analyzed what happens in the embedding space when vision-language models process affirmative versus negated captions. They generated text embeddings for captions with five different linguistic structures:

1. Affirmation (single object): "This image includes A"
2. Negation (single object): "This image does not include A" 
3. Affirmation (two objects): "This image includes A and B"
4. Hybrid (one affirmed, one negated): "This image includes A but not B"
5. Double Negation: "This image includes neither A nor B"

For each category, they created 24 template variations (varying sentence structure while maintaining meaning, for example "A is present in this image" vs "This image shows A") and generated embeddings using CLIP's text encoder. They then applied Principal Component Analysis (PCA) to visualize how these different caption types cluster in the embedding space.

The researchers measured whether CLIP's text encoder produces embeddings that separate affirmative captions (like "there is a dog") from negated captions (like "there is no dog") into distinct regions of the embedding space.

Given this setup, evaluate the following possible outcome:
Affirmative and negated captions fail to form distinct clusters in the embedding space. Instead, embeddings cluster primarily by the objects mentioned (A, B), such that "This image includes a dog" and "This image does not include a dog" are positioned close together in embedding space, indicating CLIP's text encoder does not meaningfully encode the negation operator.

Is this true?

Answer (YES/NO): YES